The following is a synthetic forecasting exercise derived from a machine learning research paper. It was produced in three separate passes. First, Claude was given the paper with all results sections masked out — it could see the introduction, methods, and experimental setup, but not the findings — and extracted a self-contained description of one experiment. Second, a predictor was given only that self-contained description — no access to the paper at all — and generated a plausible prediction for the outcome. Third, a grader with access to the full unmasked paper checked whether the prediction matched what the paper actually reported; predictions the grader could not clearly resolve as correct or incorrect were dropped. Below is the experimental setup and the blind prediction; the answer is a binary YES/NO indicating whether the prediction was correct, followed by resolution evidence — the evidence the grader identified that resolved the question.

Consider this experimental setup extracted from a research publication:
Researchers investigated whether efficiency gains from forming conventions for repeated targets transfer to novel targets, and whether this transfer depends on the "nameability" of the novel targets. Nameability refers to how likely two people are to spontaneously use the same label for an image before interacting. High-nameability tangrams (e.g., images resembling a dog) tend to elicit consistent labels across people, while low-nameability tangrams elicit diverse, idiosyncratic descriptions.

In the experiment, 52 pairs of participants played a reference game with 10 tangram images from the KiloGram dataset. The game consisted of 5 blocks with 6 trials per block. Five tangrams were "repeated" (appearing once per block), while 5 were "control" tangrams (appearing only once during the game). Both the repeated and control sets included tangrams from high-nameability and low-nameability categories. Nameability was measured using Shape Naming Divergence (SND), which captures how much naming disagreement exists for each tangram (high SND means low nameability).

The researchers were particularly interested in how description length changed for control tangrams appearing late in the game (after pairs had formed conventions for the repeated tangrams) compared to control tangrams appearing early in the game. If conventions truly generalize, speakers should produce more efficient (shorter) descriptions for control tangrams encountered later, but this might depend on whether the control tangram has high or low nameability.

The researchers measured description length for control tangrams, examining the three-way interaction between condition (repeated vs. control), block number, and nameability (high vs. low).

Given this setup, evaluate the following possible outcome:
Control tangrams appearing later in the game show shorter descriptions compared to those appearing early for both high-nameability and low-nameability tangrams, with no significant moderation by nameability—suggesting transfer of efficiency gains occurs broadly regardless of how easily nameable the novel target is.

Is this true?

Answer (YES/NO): NO